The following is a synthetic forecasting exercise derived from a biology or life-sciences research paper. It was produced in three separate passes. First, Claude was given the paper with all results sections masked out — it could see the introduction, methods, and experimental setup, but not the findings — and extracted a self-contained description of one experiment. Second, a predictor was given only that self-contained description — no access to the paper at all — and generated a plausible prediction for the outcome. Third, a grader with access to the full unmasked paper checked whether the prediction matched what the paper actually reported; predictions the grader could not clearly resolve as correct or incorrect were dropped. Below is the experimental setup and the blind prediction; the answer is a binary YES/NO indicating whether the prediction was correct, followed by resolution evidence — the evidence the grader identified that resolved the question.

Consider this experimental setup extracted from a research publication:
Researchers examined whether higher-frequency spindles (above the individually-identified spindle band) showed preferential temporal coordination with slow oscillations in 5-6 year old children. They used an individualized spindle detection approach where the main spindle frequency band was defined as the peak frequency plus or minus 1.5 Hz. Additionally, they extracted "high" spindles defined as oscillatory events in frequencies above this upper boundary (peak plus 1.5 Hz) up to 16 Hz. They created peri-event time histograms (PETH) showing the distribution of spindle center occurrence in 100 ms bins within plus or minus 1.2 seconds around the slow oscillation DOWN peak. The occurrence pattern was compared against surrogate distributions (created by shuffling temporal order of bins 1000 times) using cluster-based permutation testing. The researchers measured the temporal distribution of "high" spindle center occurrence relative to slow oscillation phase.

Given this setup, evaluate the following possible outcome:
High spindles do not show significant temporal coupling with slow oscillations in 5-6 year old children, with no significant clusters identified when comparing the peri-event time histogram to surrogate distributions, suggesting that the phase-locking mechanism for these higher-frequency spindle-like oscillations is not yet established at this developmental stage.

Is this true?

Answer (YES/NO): NO